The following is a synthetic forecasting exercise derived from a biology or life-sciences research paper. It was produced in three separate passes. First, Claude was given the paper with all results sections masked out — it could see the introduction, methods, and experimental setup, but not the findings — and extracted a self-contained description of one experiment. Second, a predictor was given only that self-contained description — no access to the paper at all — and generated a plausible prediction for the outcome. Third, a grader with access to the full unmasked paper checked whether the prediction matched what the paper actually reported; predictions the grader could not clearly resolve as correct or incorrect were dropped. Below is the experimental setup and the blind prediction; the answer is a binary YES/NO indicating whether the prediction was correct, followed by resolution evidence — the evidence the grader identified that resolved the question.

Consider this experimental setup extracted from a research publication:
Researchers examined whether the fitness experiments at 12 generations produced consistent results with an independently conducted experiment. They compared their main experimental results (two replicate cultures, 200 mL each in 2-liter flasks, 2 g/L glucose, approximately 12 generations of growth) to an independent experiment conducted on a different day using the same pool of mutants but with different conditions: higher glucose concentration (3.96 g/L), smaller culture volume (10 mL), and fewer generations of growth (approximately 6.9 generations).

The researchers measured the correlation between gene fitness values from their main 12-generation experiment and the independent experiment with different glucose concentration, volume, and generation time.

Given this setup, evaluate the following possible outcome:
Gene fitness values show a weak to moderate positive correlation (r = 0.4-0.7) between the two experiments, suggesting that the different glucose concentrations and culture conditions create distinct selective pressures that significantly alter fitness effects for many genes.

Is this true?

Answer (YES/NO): NO